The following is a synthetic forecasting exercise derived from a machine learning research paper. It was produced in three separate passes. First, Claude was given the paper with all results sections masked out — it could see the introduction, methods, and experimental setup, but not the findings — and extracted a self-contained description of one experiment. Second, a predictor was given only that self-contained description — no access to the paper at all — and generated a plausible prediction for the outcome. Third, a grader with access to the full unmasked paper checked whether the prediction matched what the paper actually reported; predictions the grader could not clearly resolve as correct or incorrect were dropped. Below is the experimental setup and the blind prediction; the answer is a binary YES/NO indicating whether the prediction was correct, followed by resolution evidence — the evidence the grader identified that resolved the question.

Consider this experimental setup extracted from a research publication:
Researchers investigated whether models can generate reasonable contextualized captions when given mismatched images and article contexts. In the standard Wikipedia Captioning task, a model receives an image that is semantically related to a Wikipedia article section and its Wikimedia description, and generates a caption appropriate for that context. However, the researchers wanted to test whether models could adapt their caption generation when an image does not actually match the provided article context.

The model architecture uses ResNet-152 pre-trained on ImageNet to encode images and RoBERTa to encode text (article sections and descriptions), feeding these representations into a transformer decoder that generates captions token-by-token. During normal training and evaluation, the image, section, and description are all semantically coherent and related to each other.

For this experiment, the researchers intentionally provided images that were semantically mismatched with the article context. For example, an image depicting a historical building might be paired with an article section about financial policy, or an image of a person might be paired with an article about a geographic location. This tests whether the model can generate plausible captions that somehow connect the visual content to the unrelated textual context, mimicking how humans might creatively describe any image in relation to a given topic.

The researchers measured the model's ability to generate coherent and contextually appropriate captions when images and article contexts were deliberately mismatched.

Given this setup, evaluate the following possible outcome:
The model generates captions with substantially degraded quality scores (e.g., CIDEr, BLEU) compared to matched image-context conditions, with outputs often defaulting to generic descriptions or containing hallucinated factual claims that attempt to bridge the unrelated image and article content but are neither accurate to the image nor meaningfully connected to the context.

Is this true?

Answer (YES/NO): NO